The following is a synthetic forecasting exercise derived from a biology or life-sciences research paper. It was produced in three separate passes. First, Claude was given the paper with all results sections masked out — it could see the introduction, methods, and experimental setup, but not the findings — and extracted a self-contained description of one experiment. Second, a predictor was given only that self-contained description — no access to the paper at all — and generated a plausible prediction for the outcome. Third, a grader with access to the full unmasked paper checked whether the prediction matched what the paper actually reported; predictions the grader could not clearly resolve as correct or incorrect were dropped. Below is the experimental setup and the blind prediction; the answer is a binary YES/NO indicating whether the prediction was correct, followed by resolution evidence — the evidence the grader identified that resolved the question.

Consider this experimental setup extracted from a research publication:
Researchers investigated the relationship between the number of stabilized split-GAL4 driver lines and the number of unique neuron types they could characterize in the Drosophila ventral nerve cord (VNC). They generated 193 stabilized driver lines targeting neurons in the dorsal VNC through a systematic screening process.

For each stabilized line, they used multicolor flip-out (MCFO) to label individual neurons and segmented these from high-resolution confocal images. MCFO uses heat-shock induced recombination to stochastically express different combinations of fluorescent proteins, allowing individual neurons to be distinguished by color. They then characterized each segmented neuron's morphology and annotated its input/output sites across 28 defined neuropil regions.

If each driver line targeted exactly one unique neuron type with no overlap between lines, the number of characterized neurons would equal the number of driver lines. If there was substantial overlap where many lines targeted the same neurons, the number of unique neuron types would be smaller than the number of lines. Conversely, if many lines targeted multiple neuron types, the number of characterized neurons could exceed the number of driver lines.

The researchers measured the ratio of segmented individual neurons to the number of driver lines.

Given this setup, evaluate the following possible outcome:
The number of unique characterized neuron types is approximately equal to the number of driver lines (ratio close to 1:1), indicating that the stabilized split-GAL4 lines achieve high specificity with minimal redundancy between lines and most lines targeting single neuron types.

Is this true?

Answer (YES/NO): NO